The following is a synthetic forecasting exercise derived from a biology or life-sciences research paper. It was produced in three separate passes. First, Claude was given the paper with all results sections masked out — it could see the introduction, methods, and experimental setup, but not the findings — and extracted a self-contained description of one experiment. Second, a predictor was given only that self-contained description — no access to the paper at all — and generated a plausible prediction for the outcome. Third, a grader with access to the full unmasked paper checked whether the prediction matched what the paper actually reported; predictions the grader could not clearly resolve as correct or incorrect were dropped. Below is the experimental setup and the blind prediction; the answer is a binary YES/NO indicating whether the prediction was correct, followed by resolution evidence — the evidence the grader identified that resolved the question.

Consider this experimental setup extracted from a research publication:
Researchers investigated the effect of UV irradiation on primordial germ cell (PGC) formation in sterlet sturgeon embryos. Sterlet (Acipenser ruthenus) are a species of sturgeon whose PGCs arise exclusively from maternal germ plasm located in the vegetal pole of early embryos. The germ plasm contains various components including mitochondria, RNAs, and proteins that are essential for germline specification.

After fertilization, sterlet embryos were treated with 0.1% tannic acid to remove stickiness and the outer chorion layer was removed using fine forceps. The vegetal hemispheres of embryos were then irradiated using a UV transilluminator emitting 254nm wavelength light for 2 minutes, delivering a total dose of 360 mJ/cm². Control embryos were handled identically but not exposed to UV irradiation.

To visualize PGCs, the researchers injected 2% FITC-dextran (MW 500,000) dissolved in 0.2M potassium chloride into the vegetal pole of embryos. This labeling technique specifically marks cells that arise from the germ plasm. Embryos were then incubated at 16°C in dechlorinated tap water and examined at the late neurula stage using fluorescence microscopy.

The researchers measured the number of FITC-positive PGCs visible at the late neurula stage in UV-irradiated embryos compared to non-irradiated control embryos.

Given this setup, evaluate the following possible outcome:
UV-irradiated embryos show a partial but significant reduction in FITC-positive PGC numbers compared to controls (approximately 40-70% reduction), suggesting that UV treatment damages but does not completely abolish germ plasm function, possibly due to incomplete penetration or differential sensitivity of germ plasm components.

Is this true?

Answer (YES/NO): NO